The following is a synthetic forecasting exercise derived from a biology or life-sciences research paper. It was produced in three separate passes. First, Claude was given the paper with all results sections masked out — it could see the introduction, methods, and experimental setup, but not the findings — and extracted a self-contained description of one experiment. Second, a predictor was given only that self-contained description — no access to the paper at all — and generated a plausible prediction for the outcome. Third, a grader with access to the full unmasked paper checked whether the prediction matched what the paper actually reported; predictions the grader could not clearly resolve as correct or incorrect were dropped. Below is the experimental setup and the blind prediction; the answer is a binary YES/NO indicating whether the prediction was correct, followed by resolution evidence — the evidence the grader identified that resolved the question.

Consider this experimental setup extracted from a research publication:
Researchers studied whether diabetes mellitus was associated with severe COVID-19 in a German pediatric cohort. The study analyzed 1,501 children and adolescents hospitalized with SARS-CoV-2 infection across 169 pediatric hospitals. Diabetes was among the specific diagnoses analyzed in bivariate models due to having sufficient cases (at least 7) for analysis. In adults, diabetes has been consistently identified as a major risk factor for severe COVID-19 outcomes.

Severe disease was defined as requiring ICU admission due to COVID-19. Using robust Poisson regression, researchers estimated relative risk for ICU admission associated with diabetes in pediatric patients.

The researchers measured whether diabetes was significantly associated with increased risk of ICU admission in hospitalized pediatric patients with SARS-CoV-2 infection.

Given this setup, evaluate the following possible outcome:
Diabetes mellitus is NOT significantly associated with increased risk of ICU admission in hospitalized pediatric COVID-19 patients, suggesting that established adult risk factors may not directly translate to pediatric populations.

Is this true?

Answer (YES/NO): YES